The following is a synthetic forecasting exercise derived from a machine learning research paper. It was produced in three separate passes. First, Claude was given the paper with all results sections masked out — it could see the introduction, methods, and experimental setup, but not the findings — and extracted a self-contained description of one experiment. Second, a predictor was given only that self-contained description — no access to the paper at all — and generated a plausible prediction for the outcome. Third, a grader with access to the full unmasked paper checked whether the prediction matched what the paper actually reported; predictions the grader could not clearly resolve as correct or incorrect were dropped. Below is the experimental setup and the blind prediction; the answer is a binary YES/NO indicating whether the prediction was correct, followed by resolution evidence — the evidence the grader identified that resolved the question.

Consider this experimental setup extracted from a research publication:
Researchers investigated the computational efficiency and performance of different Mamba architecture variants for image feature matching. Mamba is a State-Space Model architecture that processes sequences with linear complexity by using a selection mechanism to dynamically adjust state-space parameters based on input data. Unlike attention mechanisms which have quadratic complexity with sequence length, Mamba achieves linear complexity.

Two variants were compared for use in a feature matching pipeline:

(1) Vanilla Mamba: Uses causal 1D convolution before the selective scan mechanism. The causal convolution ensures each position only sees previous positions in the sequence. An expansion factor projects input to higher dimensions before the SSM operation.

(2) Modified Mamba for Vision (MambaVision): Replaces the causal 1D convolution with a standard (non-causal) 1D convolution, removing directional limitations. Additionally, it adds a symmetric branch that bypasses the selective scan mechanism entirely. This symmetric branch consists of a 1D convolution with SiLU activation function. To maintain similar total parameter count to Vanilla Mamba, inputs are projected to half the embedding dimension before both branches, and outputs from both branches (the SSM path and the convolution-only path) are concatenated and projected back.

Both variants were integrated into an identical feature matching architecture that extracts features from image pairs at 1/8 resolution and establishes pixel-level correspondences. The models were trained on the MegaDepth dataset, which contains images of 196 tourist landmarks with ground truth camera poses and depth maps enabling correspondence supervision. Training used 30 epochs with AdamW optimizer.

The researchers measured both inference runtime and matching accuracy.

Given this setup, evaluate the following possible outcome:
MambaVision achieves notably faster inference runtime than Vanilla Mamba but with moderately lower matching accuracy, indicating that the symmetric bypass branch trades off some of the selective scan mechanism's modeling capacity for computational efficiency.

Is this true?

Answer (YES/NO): NO